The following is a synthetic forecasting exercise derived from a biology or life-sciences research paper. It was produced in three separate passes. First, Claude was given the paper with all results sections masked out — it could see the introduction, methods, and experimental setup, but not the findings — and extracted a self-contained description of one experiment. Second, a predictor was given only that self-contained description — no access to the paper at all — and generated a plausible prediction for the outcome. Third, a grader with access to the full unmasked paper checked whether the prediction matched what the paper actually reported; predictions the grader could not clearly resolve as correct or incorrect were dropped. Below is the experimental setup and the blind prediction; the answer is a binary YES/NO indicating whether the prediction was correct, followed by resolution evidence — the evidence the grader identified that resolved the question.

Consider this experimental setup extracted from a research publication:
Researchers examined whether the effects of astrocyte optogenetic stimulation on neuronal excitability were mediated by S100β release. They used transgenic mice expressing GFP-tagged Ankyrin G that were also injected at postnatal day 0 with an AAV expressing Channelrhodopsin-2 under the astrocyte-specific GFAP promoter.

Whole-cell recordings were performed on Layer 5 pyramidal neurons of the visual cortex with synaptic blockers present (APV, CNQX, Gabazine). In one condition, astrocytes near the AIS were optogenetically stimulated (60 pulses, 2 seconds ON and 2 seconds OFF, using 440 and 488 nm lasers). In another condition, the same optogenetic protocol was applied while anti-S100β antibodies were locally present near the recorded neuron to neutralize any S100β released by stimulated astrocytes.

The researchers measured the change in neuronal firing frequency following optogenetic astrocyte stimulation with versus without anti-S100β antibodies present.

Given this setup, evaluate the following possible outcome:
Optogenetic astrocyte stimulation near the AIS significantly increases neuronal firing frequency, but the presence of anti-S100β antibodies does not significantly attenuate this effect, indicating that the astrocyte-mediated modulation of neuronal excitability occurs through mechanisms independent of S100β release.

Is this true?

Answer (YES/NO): NO